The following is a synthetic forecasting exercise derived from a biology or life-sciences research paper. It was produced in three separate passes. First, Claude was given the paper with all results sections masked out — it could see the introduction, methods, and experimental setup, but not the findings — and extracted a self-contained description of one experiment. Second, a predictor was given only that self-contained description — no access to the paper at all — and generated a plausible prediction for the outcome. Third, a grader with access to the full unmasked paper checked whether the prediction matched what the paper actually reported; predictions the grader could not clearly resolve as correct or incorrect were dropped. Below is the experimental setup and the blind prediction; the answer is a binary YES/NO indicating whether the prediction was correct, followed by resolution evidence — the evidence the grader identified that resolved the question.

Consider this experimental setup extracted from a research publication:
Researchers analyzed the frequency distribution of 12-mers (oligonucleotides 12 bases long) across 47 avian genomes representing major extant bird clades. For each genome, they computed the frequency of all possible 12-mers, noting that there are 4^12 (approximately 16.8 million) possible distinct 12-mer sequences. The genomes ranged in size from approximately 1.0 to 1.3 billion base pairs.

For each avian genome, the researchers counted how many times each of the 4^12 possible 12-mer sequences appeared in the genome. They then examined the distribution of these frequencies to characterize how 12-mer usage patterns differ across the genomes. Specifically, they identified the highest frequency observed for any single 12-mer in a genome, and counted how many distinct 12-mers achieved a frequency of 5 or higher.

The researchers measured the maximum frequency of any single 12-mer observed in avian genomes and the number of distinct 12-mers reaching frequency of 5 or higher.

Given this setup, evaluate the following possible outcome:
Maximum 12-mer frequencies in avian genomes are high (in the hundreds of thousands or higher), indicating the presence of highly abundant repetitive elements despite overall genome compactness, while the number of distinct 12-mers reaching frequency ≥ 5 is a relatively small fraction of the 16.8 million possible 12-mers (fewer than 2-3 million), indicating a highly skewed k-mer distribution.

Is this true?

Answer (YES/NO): NO